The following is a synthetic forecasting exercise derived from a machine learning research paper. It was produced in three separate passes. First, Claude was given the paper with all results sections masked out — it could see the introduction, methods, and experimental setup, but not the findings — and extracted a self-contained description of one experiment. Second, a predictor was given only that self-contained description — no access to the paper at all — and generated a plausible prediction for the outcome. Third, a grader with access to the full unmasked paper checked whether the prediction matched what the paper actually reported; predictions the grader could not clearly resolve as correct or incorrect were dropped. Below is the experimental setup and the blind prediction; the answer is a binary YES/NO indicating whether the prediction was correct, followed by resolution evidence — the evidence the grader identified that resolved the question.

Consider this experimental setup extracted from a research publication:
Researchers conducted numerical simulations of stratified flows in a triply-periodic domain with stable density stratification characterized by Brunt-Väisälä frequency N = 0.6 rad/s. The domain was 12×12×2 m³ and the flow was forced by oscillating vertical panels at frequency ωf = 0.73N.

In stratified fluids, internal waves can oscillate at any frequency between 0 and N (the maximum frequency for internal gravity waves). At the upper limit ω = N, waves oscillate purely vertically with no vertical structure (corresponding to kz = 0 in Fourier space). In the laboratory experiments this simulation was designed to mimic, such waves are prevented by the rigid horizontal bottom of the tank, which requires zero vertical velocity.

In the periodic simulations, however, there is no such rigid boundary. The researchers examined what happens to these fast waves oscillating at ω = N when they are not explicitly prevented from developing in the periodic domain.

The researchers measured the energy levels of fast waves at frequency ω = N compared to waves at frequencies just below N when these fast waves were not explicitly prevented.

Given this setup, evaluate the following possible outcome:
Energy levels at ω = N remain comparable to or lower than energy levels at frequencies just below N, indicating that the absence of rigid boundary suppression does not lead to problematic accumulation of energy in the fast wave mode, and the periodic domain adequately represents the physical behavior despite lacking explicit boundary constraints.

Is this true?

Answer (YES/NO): NO